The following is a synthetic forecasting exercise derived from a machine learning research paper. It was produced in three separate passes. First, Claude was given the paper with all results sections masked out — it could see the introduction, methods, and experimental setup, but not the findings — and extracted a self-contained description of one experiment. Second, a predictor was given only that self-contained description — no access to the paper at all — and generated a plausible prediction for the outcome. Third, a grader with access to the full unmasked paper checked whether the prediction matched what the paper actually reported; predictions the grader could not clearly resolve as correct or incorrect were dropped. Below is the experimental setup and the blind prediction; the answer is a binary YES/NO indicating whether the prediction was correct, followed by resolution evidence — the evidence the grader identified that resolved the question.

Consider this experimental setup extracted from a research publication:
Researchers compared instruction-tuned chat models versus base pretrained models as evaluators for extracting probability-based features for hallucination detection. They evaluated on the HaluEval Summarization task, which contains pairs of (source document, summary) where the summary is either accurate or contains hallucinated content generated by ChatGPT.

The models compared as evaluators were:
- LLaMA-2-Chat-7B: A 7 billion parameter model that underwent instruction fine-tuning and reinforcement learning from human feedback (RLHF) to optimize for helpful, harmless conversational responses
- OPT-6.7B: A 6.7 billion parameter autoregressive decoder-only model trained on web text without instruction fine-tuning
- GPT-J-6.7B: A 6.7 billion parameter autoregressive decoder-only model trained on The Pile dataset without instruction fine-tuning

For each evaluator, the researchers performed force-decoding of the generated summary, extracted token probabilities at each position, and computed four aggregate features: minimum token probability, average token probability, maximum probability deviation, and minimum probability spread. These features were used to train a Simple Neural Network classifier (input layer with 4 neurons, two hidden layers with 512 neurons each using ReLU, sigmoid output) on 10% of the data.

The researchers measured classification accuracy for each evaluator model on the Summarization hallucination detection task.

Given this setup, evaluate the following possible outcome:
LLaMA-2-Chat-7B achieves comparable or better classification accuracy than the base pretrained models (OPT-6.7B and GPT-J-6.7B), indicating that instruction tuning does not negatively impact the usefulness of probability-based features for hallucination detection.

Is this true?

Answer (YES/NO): NO